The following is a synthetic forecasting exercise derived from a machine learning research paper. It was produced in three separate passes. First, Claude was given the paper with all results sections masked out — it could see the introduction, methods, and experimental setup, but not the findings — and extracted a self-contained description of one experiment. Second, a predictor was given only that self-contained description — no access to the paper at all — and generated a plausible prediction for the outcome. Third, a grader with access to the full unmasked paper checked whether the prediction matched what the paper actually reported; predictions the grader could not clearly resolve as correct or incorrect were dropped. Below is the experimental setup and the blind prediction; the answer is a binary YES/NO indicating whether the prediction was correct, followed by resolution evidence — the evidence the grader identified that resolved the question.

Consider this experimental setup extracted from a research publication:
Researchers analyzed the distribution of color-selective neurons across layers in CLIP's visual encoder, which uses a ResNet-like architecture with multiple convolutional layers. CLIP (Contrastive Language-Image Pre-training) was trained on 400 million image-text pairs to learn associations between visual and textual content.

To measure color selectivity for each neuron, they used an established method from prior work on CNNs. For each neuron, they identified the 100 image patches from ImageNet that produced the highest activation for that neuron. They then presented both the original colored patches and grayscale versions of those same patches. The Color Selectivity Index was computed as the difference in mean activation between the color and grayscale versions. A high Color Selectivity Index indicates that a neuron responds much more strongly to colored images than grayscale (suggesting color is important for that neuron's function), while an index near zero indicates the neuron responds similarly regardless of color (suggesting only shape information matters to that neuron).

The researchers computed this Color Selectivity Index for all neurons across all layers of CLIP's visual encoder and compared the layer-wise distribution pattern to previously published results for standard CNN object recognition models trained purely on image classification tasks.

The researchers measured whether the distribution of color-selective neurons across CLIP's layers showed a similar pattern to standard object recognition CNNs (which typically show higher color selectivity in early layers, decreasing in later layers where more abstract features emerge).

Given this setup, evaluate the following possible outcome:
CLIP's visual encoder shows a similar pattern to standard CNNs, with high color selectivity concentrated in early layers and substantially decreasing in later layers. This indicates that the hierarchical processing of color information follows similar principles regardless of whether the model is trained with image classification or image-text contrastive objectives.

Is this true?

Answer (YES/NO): YES